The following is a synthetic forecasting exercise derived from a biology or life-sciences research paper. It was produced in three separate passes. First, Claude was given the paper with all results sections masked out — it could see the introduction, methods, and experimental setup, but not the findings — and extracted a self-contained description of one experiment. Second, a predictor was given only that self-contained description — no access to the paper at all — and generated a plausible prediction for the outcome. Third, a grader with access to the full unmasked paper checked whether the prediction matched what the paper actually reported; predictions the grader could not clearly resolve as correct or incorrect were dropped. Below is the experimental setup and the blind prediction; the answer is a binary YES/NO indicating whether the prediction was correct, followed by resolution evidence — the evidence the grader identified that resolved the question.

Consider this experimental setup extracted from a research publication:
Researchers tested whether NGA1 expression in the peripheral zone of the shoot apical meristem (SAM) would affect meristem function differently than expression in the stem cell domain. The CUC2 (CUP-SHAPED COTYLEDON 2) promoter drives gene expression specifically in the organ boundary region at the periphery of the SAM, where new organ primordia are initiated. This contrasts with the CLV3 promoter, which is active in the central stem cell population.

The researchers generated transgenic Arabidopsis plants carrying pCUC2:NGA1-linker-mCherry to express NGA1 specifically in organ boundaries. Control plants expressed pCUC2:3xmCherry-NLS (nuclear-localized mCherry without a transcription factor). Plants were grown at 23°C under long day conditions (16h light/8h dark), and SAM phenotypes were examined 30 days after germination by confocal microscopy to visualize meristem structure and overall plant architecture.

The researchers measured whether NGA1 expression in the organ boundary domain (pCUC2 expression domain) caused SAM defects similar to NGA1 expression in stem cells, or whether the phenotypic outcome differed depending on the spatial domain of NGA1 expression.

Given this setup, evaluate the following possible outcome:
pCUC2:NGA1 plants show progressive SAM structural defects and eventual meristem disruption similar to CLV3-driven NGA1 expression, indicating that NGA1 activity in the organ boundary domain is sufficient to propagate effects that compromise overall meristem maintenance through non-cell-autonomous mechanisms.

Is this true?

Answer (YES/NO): NO